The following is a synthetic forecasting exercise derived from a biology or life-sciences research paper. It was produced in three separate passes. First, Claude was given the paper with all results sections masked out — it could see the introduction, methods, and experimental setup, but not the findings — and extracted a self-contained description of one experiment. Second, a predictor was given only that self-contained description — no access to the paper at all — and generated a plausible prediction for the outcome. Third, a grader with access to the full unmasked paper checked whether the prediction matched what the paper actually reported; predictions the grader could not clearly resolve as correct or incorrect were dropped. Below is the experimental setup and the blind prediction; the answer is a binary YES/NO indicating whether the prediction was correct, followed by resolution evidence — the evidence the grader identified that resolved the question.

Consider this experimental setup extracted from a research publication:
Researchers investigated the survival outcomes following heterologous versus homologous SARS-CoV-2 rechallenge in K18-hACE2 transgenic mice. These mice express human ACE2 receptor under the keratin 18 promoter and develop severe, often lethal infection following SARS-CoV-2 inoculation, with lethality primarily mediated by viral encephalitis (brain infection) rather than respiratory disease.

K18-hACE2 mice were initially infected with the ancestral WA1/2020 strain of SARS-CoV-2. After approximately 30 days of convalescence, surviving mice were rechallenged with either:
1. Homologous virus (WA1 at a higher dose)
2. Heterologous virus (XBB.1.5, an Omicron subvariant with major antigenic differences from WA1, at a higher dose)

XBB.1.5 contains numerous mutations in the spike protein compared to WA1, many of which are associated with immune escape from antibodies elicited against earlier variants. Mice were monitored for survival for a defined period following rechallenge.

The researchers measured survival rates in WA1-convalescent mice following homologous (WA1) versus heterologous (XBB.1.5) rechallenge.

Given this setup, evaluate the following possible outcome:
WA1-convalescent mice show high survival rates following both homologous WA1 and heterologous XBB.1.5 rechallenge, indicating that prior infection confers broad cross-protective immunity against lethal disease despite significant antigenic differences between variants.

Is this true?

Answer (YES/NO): NO